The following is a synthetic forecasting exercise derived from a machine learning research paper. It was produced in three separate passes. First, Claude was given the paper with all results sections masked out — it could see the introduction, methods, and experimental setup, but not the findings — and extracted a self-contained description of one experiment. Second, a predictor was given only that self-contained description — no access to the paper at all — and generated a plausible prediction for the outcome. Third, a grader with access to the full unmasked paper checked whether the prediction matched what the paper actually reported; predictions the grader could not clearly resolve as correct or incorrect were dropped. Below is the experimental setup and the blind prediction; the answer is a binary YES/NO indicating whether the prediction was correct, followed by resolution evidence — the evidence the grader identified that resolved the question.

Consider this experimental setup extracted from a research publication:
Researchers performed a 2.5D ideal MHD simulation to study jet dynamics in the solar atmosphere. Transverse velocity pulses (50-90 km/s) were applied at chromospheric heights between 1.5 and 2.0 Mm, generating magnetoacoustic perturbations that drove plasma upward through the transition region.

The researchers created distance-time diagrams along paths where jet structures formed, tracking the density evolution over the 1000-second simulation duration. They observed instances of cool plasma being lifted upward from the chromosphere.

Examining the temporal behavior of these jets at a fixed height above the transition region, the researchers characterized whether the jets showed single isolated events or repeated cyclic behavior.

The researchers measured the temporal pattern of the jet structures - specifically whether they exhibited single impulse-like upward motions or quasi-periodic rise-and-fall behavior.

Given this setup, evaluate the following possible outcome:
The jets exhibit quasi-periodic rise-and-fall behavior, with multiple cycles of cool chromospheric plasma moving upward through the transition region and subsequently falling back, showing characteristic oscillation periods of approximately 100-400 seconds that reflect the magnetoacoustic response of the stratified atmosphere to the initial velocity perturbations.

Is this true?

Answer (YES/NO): YES